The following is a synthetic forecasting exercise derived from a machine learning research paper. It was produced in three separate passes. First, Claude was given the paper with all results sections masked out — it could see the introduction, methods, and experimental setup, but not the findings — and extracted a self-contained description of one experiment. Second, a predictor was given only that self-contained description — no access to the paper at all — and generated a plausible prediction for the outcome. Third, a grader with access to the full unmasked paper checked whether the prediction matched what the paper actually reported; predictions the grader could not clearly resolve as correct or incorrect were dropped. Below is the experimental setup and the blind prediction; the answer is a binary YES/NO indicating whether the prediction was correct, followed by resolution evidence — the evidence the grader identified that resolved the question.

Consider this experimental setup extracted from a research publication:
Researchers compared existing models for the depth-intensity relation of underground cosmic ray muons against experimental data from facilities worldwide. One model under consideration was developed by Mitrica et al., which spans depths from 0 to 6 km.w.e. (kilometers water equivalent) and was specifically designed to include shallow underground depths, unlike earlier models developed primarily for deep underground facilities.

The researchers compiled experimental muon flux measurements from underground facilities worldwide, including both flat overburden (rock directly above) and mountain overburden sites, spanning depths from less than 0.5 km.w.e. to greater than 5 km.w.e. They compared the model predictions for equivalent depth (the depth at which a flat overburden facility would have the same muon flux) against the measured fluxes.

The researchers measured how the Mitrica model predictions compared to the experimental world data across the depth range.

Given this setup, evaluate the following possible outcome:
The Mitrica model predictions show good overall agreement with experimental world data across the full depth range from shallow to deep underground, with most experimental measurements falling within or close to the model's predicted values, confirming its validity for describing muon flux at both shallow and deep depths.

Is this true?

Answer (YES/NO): NO